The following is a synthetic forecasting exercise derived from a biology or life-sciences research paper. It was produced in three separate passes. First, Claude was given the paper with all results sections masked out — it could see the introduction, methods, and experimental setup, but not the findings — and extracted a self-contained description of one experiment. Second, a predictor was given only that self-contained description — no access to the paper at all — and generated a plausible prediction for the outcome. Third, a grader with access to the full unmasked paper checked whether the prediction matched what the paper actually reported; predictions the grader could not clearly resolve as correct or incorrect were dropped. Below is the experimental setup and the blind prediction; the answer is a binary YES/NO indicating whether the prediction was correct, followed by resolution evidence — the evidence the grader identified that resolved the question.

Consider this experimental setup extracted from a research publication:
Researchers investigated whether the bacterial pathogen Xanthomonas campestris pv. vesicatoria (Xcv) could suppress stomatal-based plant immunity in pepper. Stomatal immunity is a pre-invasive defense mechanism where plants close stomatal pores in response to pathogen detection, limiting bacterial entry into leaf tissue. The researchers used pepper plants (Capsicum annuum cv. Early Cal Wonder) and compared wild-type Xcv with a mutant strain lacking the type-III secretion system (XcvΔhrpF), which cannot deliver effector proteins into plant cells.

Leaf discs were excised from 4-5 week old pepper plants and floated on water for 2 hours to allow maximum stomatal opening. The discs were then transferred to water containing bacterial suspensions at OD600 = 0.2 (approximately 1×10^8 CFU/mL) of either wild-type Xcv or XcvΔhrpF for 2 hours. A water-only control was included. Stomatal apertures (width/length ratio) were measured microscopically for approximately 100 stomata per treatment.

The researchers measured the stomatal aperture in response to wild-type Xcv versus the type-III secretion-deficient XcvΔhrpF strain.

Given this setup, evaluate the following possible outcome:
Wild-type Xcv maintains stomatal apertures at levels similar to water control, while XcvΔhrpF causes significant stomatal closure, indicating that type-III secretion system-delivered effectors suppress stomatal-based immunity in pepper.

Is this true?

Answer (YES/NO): NO